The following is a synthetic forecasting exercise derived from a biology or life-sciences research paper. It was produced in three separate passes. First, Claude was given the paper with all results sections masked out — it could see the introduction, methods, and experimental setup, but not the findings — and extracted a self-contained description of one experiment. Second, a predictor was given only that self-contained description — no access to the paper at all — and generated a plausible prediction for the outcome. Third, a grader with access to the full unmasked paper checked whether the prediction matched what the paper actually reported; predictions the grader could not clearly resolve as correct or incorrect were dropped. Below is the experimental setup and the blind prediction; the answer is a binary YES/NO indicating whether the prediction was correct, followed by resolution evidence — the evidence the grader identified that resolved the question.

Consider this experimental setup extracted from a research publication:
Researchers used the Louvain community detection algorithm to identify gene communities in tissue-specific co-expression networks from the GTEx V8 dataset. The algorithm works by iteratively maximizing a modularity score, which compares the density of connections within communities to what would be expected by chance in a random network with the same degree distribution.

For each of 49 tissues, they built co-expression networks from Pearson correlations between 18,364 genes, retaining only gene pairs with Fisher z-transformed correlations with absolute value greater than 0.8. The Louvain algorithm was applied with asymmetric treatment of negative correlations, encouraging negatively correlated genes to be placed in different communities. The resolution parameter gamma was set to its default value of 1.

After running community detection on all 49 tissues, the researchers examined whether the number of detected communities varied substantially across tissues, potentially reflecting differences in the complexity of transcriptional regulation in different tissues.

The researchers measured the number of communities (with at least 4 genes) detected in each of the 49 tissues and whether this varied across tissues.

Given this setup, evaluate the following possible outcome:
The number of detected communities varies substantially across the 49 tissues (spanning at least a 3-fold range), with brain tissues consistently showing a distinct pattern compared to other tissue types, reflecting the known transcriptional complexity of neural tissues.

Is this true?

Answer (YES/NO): NO